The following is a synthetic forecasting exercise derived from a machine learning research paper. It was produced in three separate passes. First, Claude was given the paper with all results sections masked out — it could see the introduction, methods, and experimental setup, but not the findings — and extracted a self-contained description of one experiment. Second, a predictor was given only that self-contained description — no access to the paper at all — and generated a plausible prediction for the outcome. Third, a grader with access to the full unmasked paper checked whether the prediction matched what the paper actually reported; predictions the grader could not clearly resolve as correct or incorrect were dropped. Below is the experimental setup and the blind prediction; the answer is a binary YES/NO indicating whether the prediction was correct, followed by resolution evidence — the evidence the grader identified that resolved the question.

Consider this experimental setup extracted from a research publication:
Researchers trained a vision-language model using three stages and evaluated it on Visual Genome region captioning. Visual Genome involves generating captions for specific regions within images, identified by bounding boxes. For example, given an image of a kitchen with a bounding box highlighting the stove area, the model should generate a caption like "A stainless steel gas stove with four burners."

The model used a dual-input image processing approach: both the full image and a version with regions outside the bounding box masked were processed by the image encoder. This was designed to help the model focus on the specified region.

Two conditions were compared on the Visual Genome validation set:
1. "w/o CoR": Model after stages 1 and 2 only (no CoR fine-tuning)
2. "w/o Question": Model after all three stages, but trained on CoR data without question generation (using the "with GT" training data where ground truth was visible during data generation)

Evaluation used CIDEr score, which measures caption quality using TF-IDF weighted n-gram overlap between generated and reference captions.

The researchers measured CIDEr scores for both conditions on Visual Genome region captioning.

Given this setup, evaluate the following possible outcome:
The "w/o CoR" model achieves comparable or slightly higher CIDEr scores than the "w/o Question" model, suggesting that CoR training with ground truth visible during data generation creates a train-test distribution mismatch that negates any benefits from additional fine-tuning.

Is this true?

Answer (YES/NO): NO